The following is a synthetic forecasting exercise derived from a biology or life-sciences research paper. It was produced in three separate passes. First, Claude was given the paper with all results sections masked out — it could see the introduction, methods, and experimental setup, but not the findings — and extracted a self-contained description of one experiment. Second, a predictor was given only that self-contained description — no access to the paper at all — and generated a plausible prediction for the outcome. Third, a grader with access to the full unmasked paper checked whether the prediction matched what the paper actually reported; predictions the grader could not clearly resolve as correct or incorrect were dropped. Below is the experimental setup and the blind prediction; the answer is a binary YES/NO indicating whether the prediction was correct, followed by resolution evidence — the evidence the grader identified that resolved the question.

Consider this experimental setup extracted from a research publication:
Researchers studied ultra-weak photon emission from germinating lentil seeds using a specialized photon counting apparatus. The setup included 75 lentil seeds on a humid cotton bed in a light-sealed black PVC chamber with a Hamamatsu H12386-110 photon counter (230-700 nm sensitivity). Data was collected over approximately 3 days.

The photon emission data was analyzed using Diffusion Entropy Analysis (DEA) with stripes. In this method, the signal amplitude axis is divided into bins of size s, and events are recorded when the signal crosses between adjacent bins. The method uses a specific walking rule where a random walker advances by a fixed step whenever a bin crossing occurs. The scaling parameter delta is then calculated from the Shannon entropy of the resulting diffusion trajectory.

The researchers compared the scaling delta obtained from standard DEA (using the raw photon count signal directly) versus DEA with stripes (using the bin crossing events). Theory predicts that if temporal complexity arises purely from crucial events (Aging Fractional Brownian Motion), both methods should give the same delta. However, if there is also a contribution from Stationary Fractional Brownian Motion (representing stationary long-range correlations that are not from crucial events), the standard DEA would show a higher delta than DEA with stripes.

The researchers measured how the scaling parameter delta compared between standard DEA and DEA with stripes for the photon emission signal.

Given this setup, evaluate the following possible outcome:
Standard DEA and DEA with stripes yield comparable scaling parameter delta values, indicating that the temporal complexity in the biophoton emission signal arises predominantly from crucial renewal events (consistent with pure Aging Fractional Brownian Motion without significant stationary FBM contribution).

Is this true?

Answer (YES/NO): NO